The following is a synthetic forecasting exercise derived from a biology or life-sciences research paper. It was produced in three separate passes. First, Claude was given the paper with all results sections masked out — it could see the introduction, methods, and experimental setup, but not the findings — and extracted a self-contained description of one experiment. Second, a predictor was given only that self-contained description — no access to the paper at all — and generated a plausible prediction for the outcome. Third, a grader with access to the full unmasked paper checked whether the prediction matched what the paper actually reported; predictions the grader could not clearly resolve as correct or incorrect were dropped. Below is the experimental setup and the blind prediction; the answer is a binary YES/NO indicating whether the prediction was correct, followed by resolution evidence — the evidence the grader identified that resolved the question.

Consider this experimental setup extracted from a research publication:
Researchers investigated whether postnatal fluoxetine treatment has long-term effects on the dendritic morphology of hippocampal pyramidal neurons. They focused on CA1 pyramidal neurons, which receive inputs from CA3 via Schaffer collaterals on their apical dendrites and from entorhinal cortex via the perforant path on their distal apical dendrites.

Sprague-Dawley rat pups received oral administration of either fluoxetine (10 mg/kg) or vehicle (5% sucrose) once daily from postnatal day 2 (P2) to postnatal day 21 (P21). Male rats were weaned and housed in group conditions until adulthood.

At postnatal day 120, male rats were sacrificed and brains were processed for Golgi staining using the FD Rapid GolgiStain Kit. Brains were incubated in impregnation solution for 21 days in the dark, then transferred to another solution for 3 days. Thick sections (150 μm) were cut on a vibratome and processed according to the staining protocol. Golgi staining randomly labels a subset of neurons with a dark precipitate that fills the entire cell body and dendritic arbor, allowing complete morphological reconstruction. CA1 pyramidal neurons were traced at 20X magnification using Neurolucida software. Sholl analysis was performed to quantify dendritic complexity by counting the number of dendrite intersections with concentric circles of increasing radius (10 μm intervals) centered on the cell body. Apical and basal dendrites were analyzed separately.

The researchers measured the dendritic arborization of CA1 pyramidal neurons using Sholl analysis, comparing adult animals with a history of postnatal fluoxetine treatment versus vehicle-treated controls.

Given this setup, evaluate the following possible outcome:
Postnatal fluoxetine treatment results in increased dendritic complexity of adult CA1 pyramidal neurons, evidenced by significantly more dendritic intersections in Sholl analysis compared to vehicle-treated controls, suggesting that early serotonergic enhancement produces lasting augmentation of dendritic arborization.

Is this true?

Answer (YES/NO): NO